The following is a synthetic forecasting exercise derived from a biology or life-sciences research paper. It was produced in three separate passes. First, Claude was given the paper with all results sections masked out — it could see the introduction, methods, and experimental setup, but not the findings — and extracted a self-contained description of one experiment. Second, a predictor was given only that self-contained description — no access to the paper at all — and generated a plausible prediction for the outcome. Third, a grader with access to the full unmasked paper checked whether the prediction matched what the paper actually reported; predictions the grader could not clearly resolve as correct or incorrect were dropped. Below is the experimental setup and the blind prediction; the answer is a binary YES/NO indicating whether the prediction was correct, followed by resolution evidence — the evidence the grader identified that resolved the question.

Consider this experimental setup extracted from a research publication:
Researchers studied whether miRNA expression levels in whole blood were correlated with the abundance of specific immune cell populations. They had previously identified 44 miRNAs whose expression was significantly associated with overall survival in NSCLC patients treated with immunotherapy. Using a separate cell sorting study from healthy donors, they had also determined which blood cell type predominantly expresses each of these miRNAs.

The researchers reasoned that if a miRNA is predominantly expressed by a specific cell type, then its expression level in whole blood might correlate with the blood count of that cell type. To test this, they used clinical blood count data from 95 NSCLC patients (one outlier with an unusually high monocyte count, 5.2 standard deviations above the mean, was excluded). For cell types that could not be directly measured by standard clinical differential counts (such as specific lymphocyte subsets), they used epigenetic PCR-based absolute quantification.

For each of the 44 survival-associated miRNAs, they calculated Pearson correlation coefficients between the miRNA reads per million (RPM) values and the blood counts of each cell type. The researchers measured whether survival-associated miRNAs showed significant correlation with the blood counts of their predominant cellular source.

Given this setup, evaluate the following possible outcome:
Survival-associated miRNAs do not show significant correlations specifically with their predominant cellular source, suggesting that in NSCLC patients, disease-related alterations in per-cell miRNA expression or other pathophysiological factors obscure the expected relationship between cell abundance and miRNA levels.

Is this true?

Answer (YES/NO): NO